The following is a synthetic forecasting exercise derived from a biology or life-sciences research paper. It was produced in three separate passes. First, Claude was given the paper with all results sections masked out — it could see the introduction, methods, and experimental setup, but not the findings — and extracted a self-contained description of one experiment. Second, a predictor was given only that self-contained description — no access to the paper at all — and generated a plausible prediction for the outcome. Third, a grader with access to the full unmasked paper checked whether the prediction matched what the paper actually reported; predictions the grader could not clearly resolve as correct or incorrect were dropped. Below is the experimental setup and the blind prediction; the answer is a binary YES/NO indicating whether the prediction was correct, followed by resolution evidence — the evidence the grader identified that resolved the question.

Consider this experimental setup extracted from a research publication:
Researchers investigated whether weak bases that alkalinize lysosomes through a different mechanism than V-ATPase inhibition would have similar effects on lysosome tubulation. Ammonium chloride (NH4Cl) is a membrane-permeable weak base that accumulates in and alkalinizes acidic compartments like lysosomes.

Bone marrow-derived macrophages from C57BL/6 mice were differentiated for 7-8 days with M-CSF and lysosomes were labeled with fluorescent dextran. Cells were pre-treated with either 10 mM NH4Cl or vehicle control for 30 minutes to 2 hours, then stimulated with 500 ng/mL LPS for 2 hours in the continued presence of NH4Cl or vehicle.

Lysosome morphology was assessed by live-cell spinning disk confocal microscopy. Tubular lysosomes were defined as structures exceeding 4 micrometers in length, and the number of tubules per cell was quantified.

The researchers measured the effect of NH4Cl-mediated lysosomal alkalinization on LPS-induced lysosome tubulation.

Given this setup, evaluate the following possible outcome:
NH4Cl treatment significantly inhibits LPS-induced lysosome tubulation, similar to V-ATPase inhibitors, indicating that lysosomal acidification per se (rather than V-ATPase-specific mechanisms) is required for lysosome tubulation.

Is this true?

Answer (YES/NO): YES